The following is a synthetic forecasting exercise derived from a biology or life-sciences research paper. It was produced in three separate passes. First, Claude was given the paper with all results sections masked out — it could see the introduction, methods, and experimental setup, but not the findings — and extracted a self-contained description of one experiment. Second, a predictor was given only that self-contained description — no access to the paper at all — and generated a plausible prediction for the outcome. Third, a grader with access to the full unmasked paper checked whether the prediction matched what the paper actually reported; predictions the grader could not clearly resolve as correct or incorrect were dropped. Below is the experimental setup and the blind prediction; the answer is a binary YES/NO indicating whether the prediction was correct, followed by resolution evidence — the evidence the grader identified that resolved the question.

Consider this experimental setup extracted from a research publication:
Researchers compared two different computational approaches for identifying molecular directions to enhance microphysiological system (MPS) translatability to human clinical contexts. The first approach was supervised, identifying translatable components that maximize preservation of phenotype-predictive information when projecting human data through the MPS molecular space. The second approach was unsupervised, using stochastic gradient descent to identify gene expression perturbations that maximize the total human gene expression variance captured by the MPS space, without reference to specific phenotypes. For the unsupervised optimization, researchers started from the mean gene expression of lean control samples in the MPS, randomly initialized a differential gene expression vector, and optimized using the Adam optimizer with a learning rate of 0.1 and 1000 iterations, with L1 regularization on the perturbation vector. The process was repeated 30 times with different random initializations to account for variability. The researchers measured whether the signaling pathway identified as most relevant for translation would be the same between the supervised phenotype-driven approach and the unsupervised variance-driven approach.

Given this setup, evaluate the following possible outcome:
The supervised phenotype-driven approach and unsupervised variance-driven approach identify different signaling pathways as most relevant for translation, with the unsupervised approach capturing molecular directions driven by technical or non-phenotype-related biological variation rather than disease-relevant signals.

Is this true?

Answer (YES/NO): NO